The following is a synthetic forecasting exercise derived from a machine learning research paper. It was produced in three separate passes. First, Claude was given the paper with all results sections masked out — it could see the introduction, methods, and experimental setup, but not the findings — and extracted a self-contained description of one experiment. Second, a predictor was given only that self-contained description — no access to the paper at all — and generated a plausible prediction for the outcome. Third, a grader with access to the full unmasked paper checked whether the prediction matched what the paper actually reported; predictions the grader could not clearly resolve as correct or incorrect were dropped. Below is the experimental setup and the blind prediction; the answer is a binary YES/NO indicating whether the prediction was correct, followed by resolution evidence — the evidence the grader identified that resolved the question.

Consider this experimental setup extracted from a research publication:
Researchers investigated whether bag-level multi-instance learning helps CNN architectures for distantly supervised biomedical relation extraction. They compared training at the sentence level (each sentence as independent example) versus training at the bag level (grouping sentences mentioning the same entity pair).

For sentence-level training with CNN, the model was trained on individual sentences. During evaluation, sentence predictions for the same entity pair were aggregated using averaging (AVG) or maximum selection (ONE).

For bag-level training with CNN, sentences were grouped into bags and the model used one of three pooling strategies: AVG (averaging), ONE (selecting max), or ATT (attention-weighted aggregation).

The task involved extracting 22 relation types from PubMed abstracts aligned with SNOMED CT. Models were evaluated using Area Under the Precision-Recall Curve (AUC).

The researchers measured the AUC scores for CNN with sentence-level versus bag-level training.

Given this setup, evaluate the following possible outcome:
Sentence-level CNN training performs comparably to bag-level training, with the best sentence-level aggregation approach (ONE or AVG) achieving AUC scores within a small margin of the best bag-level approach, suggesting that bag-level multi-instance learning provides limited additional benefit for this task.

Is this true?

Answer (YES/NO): NO